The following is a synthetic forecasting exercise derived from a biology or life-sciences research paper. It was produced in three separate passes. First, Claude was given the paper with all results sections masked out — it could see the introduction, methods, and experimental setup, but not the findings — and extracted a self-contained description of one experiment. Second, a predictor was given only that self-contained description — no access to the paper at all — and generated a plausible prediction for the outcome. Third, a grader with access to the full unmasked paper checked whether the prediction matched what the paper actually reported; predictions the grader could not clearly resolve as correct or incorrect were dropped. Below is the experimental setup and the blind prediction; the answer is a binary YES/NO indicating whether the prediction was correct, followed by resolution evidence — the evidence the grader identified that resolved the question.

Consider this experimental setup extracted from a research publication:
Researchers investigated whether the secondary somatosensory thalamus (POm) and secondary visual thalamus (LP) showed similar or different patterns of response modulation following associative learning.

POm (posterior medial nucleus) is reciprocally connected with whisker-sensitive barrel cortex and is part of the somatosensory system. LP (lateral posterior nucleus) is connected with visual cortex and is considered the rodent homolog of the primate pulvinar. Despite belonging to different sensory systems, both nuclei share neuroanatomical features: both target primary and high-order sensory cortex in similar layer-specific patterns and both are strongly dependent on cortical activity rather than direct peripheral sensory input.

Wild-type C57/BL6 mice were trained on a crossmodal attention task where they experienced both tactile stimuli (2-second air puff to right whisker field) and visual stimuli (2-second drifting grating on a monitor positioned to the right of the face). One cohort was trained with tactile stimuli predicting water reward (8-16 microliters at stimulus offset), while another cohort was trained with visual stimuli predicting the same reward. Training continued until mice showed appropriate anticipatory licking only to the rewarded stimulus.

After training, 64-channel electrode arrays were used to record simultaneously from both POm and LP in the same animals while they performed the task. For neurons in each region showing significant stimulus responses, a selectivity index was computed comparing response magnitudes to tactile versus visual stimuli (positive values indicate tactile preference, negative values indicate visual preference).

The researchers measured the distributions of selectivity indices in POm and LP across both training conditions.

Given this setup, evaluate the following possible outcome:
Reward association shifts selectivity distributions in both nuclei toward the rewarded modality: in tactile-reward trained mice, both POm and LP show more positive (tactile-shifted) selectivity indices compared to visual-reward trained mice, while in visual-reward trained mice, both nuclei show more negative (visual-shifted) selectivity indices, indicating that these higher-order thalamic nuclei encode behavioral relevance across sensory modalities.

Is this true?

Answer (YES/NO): YES